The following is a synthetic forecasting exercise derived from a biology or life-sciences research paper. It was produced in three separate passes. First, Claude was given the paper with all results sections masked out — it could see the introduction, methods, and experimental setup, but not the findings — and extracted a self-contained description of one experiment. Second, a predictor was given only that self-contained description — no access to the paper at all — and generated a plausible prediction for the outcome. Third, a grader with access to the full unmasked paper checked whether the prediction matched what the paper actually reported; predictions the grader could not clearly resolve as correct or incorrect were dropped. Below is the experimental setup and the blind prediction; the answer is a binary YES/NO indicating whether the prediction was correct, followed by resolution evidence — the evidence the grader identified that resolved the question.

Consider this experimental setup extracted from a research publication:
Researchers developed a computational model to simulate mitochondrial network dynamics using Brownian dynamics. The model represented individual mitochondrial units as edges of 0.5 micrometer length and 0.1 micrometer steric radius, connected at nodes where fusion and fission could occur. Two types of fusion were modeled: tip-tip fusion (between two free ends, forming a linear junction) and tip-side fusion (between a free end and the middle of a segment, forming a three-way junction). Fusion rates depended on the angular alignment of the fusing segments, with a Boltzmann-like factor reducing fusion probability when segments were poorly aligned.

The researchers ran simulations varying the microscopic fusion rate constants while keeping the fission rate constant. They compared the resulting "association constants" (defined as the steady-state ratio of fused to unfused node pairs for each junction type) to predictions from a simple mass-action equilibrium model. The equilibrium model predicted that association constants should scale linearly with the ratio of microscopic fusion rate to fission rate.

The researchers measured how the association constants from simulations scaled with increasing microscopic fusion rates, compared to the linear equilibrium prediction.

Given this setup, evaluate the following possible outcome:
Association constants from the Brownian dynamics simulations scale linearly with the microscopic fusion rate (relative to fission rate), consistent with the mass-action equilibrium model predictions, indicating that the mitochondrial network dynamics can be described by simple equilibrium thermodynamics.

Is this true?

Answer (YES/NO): NO